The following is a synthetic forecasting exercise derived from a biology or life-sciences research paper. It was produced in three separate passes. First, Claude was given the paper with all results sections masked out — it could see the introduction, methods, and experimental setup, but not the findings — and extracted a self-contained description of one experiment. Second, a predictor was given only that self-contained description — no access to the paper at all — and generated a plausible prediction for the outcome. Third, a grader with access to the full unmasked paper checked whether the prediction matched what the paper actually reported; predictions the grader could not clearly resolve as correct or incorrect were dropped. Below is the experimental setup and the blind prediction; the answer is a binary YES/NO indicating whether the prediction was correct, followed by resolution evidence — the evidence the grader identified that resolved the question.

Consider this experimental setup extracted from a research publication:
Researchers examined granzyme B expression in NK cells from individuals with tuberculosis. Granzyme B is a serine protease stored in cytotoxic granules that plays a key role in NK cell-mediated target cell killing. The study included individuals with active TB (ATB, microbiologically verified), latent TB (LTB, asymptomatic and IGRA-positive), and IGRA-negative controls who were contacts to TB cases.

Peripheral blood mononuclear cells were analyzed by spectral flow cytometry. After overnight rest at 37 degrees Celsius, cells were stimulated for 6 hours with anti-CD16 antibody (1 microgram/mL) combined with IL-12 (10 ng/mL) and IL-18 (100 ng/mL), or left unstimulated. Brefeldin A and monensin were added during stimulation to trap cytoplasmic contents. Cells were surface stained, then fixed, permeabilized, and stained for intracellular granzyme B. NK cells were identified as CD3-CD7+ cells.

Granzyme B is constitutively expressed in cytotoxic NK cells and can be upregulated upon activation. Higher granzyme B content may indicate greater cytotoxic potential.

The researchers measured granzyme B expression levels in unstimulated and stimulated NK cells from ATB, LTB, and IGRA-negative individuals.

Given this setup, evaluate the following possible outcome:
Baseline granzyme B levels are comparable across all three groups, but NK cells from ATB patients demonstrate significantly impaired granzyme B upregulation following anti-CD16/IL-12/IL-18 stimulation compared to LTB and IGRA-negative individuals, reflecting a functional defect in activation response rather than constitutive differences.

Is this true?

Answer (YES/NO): NO